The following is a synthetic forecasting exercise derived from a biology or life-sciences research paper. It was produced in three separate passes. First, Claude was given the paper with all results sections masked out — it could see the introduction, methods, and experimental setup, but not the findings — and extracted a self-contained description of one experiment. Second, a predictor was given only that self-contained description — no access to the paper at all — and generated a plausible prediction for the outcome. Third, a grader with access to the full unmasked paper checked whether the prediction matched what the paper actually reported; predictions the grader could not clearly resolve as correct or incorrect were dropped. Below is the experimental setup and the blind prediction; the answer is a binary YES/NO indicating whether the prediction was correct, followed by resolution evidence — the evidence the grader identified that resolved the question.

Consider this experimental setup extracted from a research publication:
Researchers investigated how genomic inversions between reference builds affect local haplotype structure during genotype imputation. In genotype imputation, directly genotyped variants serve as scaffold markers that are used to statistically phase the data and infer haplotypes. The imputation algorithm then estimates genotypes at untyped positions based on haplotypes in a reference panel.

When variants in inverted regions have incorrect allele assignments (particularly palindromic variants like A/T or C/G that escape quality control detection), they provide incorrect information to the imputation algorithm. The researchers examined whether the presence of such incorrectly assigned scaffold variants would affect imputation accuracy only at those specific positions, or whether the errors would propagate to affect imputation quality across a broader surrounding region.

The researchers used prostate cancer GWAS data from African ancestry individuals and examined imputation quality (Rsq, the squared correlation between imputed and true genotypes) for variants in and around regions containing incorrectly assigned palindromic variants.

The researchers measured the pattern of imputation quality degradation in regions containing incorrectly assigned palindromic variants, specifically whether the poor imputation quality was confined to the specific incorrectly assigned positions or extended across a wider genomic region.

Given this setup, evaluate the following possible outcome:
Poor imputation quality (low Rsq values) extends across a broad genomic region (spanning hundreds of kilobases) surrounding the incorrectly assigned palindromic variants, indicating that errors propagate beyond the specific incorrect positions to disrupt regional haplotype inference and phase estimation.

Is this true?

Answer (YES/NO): YES